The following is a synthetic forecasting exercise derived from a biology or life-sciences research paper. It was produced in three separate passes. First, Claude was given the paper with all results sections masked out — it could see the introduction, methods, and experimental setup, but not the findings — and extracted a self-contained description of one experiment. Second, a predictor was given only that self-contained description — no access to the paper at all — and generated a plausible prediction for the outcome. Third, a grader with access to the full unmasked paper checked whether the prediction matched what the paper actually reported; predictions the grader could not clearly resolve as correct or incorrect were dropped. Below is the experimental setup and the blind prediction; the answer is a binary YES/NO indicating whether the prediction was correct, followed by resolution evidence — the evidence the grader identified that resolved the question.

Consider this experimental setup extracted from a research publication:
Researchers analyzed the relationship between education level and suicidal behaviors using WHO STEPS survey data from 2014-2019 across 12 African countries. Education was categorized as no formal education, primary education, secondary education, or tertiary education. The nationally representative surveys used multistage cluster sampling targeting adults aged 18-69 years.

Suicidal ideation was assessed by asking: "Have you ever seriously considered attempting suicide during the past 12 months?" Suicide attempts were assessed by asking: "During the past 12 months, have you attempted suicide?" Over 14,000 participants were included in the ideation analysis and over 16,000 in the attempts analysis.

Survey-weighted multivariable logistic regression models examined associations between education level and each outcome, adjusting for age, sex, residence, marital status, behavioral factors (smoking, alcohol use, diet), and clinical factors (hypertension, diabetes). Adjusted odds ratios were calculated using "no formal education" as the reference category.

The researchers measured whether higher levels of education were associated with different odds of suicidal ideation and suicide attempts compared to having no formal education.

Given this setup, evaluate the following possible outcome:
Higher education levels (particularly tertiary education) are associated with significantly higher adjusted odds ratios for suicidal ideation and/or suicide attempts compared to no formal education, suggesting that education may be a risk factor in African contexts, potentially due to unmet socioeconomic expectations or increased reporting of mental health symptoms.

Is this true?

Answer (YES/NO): NO